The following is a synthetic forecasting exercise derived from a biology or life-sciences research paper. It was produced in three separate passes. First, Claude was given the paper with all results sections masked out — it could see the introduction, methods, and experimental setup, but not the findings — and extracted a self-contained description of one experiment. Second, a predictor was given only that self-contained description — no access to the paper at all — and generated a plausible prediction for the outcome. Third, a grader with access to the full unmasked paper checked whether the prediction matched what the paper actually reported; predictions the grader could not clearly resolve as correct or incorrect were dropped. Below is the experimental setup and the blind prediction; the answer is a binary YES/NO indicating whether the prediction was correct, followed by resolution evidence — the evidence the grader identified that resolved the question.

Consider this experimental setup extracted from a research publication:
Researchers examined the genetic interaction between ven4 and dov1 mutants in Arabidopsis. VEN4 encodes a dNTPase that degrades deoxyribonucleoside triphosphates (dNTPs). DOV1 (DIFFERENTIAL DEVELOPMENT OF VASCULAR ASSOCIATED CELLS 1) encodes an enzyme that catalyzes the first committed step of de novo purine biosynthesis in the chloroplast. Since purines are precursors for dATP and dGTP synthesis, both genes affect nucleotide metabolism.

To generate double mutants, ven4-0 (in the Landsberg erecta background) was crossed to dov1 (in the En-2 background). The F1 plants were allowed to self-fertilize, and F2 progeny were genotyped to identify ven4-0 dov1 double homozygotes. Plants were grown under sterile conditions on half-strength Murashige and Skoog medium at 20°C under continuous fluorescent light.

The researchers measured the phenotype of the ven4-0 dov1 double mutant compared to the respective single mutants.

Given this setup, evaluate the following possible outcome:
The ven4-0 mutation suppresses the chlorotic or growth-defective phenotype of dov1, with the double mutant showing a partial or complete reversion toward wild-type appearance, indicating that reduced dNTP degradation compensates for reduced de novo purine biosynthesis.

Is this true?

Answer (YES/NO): NO